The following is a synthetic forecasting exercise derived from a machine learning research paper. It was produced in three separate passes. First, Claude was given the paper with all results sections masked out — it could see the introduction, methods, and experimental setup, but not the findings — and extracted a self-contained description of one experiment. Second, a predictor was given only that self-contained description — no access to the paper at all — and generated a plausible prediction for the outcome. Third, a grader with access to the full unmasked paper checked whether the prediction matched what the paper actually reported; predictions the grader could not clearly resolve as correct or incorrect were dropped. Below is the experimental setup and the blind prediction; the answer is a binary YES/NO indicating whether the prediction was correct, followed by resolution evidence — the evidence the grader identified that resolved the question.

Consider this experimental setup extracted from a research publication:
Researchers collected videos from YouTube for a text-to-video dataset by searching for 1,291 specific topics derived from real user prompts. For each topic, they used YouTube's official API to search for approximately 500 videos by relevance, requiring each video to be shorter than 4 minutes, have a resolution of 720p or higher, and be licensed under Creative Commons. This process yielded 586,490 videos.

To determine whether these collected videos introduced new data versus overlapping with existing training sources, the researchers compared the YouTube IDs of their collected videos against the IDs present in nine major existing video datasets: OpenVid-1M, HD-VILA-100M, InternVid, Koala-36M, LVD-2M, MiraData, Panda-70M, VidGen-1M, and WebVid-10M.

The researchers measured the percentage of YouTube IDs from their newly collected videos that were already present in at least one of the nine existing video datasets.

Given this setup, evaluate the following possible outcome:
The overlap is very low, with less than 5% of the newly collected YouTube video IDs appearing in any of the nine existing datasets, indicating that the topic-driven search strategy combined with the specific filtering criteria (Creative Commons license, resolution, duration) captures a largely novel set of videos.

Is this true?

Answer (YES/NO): YES